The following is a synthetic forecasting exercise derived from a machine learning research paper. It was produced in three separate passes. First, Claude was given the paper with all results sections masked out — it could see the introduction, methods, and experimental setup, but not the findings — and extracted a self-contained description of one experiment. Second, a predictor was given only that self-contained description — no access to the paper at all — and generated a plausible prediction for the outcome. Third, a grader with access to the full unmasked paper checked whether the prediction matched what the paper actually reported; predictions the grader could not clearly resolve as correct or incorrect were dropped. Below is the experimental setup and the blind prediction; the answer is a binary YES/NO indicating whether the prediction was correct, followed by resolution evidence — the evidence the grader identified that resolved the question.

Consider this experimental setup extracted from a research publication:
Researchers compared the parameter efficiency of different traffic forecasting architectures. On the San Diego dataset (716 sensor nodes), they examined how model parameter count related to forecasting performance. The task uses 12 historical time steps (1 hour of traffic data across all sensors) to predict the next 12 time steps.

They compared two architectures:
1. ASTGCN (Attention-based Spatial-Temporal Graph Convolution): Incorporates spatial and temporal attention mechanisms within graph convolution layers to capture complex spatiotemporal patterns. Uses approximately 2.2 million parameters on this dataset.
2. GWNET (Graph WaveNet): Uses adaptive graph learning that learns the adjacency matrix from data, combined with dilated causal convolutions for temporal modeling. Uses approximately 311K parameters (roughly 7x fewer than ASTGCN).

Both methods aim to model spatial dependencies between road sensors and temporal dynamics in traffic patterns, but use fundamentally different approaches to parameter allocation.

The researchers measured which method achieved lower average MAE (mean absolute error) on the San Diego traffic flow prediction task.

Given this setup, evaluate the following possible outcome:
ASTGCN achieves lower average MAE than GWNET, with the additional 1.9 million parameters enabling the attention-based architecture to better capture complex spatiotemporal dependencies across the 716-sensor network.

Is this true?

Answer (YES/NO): NO